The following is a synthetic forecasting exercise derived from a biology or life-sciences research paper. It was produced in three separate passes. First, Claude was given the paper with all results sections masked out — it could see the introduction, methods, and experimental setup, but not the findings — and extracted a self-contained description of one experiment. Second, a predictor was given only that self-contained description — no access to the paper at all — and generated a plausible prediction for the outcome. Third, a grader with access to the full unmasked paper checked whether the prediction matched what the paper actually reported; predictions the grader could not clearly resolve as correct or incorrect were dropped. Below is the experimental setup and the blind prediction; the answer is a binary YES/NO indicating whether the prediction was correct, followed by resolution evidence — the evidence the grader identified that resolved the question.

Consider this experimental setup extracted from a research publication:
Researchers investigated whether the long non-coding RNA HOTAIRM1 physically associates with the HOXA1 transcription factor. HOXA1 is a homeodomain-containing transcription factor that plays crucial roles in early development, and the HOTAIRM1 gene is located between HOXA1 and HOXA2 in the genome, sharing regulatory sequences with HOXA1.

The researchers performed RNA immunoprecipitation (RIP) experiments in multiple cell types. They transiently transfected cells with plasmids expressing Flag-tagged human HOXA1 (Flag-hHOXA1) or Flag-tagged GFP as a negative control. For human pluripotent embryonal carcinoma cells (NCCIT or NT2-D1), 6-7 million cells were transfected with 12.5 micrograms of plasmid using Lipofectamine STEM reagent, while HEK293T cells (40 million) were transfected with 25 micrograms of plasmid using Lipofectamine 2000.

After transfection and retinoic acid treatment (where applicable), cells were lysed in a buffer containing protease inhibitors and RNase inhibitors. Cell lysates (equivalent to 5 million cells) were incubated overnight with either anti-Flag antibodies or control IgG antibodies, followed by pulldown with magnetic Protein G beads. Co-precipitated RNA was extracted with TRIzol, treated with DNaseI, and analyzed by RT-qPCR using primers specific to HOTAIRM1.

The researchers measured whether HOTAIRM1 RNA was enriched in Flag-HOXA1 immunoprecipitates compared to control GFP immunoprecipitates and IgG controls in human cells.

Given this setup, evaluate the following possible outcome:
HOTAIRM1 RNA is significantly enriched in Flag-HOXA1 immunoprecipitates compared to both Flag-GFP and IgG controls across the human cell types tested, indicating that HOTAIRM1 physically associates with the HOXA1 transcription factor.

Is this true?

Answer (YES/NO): YES